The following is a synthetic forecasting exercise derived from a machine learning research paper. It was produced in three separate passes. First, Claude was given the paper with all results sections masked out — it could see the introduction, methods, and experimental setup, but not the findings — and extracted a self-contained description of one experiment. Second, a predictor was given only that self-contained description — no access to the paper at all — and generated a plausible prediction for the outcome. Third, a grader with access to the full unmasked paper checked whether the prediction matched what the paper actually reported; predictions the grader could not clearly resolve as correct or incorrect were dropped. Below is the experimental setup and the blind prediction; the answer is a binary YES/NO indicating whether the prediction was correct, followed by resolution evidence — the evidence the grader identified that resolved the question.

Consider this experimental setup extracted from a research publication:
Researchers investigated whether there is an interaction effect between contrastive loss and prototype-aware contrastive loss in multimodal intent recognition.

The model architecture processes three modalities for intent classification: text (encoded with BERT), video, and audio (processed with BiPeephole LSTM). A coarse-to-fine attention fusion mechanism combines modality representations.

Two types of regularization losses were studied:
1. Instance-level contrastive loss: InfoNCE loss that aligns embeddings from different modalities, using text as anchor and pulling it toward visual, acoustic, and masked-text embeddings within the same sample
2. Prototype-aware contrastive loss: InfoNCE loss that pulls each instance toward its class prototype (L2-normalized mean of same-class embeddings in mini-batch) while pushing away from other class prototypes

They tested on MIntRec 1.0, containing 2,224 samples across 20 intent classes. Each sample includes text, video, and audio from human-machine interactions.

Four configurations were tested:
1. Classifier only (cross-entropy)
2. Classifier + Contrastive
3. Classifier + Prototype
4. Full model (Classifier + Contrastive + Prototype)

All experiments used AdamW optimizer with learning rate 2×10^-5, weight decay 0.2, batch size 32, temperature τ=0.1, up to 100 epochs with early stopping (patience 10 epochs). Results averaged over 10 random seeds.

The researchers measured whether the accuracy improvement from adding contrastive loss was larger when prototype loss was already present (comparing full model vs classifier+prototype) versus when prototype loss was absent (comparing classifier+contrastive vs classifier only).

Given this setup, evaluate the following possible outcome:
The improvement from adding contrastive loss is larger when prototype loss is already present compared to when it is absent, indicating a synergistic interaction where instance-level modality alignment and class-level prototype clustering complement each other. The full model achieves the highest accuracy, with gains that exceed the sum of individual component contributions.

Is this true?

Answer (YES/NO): YES